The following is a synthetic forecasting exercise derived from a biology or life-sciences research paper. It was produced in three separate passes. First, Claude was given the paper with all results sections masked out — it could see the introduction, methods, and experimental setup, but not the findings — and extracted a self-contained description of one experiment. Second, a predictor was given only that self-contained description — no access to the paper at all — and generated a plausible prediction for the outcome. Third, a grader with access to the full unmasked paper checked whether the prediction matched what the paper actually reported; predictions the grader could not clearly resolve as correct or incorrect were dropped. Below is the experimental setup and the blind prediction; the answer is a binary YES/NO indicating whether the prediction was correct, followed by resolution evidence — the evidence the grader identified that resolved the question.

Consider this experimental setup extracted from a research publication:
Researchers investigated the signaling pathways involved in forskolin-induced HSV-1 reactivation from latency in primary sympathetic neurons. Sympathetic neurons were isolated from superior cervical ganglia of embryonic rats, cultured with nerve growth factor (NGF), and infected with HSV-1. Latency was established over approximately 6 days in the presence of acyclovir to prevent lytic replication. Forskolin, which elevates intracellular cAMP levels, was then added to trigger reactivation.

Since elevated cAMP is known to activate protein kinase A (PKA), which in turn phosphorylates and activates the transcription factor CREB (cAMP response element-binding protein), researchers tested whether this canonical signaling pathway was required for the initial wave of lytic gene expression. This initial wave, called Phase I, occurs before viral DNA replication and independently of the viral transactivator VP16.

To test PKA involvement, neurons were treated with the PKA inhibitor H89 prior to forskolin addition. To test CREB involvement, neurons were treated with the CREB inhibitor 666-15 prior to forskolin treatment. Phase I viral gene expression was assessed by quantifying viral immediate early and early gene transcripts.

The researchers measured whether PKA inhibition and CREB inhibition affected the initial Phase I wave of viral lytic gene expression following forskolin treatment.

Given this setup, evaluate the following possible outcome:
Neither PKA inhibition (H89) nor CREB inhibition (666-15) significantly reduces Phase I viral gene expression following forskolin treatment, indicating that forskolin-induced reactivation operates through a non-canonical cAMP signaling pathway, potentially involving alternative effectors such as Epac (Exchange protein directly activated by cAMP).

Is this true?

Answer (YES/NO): NO